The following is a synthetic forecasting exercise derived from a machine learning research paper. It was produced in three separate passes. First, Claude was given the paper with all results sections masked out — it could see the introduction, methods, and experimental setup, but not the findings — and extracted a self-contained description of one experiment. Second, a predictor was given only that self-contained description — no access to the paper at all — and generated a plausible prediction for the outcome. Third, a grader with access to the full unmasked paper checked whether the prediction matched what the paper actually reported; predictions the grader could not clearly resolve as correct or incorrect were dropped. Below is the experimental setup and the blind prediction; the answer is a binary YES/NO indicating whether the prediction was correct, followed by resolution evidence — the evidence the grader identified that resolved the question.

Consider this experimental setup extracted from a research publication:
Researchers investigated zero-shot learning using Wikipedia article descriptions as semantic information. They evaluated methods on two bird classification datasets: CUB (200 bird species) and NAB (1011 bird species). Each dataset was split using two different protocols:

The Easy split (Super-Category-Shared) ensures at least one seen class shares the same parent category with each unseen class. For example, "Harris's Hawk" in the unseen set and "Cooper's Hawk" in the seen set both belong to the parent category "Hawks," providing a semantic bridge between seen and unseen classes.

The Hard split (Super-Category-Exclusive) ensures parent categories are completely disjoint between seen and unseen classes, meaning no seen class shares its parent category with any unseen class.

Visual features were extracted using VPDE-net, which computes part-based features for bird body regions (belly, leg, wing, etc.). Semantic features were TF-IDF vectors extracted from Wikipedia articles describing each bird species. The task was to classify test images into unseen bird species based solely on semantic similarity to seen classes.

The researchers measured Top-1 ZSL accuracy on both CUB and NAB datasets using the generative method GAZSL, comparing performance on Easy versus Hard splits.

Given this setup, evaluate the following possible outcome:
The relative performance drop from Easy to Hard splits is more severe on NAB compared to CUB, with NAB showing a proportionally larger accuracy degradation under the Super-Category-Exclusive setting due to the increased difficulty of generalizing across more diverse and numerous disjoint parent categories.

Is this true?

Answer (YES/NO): NO